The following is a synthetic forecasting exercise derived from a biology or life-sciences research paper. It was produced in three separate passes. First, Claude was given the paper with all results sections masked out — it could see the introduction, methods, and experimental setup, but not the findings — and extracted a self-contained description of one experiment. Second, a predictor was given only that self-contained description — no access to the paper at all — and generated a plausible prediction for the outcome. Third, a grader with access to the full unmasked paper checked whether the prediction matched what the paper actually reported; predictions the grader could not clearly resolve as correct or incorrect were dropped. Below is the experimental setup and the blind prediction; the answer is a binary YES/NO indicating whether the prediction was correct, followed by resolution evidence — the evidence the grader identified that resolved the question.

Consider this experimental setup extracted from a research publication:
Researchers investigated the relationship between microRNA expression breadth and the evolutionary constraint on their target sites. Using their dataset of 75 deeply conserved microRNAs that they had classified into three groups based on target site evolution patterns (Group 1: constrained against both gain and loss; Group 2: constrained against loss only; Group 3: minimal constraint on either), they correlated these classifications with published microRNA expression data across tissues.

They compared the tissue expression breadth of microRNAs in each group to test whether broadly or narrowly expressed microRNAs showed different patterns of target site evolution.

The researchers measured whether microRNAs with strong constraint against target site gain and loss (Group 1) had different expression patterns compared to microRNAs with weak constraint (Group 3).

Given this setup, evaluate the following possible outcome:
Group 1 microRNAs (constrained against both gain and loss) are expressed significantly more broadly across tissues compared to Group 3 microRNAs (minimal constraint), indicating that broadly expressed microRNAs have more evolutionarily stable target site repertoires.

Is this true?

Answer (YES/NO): YES